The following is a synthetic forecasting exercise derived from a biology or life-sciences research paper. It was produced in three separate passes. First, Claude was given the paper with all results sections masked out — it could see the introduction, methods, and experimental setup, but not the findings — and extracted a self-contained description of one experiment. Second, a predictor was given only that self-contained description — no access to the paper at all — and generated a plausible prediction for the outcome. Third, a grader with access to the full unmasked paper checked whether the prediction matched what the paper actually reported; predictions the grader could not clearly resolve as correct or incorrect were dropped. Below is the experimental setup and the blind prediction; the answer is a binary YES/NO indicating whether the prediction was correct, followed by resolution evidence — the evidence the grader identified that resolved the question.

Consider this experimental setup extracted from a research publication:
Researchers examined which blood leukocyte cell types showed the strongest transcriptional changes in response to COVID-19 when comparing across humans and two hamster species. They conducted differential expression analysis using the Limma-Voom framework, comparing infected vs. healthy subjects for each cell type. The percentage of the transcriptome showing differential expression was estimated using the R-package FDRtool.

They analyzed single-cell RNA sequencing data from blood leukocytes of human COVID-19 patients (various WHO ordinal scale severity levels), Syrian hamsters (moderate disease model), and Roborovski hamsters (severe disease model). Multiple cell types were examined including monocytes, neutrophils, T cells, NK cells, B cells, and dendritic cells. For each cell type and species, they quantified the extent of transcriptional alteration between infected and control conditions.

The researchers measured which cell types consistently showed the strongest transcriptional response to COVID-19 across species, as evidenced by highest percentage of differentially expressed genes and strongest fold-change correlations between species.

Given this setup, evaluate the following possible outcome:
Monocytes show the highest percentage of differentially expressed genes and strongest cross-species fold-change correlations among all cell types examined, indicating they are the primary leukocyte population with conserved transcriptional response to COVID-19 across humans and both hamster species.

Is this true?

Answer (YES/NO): NO